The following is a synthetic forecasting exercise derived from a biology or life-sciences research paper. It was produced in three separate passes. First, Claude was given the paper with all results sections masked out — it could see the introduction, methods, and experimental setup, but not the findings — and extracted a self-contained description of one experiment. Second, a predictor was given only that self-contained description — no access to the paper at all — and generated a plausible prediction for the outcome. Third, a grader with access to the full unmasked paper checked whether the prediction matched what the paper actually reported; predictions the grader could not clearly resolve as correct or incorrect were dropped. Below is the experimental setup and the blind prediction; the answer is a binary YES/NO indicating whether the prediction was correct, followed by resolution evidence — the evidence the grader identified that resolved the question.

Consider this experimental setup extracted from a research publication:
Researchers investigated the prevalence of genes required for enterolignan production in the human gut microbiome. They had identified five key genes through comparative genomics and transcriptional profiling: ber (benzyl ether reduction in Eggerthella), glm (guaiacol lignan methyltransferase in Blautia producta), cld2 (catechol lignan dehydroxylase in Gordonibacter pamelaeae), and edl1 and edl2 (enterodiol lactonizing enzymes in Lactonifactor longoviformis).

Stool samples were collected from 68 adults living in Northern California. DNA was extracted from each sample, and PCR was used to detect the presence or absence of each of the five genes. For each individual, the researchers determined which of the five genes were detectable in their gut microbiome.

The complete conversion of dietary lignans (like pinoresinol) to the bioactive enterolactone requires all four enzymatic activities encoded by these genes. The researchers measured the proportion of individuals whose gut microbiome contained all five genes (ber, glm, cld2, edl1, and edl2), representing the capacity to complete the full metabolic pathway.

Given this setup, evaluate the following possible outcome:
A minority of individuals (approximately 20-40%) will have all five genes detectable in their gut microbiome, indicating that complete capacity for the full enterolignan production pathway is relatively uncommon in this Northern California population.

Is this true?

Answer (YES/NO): NO